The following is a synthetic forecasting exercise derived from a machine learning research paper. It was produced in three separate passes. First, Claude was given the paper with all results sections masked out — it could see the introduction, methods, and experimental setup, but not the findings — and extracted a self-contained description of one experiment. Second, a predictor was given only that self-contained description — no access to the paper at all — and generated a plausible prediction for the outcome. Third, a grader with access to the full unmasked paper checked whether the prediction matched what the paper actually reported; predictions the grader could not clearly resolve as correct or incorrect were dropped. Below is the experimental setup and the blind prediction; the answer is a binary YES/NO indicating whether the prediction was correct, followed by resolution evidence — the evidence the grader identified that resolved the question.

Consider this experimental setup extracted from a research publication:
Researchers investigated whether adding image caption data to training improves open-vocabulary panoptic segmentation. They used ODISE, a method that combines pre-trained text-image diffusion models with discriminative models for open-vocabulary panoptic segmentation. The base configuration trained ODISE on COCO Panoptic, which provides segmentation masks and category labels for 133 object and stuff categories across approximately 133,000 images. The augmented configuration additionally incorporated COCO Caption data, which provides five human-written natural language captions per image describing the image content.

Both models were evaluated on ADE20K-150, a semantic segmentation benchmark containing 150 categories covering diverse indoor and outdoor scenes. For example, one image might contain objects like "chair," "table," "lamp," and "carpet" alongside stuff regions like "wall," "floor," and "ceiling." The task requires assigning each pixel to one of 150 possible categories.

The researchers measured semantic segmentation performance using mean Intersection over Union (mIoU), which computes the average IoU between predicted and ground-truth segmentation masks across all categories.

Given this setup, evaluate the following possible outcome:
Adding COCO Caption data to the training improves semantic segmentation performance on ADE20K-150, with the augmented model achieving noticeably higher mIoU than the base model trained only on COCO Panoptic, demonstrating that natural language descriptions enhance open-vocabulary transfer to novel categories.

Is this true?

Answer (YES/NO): NO